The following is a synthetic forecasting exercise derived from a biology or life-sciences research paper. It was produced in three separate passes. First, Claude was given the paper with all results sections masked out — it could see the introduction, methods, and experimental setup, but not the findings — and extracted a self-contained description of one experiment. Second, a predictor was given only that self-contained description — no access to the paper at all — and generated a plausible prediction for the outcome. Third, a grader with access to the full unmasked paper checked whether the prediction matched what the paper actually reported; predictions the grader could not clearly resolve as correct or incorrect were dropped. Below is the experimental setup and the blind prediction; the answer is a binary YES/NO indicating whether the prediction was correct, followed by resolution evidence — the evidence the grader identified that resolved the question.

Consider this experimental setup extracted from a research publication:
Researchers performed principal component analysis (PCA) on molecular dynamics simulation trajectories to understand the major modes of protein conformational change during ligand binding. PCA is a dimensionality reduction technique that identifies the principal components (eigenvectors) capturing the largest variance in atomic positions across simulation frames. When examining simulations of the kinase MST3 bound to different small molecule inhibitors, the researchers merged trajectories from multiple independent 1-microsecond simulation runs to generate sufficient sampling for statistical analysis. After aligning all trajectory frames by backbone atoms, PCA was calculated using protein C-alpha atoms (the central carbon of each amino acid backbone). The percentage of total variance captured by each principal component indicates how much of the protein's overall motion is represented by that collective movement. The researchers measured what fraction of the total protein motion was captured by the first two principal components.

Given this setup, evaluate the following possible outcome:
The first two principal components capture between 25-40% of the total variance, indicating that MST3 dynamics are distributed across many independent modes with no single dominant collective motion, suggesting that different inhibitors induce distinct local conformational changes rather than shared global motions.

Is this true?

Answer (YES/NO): NO